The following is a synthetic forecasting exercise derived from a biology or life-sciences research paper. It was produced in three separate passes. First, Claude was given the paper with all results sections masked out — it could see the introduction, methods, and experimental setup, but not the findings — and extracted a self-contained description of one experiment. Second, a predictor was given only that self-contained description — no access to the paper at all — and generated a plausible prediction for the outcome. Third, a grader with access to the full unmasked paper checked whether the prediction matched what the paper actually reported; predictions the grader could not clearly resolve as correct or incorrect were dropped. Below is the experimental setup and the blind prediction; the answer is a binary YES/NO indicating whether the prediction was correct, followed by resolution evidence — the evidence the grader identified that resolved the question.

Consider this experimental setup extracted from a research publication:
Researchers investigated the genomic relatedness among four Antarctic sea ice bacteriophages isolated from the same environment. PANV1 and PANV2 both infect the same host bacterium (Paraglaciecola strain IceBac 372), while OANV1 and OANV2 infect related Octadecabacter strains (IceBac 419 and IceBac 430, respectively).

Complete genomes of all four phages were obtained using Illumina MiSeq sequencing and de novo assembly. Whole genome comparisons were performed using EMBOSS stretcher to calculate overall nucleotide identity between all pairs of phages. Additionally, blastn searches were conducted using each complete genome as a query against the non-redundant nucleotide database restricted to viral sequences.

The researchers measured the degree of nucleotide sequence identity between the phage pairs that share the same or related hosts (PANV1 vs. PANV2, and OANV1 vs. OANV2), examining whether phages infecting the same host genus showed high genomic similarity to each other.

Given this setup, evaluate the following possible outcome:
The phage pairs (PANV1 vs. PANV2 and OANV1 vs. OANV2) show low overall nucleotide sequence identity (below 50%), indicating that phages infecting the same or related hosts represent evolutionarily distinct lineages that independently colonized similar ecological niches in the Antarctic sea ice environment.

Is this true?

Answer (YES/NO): NO